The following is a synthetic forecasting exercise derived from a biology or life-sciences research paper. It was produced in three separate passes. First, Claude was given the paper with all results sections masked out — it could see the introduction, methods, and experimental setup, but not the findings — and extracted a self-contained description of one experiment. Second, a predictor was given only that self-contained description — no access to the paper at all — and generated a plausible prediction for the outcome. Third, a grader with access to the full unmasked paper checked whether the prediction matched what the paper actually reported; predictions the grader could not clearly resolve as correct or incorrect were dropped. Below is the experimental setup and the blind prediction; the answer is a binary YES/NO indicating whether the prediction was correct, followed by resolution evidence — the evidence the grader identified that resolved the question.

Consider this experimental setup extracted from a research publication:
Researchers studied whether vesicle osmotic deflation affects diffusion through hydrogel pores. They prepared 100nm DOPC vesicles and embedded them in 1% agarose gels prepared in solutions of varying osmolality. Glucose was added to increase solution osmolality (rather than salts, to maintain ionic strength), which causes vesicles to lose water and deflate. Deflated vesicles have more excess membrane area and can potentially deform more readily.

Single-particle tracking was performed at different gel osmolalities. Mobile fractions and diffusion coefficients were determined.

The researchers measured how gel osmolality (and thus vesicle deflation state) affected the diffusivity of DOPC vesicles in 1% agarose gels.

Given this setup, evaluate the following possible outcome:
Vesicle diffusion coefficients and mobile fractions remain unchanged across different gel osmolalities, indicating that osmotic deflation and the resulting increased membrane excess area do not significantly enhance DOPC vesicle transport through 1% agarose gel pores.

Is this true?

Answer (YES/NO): NO